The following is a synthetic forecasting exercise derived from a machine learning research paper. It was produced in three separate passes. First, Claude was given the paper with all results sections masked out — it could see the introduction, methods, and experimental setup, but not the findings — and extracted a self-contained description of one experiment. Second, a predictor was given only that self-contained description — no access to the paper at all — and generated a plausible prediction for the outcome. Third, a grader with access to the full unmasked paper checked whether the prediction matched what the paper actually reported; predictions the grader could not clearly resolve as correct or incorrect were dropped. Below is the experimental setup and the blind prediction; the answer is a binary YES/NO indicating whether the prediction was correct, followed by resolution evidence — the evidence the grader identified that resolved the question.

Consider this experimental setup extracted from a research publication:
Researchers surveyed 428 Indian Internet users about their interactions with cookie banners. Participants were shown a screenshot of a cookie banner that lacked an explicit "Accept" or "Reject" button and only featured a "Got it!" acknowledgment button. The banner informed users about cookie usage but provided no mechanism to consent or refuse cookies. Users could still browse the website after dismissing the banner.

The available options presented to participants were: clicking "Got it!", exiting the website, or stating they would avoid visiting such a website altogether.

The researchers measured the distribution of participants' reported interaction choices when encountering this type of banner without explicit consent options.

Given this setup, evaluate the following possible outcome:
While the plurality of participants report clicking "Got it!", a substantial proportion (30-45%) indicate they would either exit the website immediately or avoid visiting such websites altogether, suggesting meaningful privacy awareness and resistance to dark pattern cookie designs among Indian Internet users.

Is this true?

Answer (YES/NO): NO